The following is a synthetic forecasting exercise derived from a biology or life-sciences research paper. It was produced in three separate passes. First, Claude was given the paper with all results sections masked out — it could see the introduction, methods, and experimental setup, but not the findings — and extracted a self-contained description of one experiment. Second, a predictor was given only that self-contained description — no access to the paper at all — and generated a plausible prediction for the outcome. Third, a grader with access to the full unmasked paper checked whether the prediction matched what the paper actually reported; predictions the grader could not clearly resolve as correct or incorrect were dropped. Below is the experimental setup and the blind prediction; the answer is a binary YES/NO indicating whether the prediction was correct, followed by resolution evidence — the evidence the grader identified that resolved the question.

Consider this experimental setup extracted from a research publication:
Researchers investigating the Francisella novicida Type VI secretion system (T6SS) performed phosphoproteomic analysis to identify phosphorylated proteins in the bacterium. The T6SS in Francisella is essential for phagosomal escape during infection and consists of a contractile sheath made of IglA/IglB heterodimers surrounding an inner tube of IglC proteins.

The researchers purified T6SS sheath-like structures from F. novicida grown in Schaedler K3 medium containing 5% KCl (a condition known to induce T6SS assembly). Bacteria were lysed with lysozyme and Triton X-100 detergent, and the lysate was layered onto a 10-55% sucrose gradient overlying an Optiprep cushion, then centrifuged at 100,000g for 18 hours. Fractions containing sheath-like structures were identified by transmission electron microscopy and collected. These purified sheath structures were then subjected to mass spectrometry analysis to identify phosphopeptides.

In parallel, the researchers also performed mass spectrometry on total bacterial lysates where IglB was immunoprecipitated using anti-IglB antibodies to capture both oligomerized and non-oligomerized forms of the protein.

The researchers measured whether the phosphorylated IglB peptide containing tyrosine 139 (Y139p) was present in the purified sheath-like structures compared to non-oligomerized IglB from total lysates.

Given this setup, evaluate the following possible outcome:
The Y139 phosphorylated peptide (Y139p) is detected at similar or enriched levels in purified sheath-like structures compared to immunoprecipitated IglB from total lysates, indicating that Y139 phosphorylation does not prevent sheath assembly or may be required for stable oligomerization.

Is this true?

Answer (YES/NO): NO